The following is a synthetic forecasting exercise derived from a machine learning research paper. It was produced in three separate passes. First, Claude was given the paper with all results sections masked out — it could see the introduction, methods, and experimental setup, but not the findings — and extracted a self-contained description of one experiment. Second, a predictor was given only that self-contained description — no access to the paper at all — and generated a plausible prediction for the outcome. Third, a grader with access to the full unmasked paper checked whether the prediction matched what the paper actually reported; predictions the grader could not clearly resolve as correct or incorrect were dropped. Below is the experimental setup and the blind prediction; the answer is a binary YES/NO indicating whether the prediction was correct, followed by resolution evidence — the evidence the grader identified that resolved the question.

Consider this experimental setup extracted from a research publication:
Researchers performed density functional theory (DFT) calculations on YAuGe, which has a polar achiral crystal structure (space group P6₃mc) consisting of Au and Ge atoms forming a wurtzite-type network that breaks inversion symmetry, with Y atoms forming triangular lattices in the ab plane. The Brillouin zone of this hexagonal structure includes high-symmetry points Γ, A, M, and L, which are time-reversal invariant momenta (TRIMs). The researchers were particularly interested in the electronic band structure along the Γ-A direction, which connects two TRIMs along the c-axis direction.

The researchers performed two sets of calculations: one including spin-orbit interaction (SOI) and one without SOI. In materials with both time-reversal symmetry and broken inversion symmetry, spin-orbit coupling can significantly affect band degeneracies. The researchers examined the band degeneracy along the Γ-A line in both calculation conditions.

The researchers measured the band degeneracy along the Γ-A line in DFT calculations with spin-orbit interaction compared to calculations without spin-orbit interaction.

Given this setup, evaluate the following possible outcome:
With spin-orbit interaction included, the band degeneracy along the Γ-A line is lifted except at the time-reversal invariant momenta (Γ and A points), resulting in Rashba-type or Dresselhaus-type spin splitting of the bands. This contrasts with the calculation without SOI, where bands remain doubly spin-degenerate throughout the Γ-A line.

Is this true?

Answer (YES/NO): NO